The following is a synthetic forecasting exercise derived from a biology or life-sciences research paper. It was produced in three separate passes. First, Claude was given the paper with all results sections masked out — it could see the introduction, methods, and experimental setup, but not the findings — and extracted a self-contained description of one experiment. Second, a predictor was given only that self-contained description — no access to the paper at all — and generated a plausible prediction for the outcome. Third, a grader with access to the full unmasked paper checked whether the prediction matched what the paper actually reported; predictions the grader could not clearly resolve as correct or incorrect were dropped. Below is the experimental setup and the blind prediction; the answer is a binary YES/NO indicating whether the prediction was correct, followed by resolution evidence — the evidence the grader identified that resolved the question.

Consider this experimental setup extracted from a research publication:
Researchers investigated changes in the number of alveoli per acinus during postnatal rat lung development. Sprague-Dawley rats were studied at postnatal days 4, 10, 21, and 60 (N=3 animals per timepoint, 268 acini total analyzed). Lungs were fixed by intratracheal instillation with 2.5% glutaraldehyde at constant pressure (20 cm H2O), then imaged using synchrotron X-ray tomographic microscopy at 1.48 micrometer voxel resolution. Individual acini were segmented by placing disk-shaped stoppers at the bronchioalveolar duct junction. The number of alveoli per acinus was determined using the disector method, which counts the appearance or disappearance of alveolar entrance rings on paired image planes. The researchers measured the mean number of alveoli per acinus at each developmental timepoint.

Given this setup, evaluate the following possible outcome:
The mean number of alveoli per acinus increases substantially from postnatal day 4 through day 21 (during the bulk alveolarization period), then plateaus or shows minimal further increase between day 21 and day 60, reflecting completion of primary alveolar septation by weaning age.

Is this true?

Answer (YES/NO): NO